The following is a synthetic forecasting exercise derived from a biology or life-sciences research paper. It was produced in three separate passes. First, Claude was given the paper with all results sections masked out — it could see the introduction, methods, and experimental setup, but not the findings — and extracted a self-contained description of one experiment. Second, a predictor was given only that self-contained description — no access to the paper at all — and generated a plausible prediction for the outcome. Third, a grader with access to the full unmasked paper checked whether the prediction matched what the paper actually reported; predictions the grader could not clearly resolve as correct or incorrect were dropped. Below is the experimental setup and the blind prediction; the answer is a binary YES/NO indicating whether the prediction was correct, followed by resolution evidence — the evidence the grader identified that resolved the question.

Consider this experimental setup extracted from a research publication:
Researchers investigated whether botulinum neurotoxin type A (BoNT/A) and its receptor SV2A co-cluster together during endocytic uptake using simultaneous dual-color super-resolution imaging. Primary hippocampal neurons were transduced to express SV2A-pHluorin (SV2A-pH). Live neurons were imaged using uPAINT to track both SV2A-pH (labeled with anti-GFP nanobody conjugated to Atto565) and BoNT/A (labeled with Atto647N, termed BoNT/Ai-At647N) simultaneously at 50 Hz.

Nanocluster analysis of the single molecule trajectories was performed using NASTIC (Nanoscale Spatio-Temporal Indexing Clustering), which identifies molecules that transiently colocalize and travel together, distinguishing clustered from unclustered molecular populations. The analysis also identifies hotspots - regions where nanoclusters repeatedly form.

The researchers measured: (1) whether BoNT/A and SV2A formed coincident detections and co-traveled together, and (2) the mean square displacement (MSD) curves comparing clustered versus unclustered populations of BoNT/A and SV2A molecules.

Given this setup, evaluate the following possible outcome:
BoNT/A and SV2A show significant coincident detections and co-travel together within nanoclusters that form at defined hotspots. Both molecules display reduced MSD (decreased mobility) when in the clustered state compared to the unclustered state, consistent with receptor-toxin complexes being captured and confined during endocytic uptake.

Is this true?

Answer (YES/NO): YES